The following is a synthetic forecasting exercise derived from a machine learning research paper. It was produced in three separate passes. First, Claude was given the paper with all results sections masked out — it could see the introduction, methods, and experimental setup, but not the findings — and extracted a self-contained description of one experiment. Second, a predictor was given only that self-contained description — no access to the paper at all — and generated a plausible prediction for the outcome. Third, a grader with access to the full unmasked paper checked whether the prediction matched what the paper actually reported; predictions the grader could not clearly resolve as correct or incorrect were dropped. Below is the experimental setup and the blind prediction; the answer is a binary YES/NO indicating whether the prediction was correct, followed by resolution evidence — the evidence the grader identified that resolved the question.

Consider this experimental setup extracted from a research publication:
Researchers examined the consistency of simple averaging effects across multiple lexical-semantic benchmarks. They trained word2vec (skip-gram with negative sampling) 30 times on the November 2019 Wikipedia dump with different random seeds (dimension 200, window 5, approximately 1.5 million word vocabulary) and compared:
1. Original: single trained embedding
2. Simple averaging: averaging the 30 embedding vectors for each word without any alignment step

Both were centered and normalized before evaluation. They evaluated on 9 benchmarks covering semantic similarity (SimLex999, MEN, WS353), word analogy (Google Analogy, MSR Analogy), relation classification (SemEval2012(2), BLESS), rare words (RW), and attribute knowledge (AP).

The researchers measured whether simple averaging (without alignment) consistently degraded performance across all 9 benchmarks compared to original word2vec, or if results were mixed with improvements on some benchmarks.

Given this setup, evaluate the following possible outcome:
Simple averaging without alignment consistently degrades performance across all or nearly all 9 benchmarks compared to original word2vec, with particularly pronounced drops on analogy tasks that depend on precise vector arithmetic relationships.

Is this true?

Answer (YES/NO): NO